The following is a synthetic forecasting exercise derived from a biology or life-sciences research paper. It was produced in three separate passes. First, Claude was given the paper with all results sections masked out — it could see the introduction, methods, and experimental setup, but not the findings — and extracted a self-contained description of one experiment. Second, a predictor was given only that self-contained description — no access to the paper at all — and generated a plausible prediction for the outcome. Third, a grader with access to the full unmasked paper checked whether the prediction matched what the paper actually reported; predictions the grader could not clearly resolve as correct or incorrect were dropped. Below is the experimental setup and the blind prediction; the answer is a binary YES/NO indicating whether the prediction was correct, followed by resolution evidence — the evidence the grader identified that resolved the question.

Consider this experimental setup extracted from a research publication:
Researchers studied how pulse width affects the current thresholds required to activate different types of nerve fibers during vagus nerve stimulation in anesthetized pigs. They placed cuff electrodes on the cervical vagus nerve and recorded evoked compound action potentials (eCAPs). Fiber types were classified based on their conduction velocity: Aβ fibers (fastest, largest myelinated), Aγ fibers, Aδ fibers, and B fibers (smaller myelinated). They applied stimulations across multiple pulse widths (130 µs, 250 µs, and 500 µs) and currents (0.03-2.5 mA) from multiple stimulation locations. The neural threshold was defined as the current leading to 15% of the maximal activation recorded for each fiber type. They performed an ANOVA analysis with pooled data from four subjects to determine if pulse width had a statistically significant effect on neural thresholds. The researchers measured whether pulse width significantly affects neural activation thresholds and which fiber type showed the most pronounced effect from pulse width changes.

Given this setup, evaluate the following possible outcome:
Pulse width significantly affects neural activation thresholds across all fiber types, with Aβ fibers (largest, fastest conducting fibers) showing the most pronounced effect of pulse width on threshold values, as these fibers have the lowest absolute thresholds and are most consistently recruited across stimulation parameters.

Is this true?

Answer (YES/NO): NO